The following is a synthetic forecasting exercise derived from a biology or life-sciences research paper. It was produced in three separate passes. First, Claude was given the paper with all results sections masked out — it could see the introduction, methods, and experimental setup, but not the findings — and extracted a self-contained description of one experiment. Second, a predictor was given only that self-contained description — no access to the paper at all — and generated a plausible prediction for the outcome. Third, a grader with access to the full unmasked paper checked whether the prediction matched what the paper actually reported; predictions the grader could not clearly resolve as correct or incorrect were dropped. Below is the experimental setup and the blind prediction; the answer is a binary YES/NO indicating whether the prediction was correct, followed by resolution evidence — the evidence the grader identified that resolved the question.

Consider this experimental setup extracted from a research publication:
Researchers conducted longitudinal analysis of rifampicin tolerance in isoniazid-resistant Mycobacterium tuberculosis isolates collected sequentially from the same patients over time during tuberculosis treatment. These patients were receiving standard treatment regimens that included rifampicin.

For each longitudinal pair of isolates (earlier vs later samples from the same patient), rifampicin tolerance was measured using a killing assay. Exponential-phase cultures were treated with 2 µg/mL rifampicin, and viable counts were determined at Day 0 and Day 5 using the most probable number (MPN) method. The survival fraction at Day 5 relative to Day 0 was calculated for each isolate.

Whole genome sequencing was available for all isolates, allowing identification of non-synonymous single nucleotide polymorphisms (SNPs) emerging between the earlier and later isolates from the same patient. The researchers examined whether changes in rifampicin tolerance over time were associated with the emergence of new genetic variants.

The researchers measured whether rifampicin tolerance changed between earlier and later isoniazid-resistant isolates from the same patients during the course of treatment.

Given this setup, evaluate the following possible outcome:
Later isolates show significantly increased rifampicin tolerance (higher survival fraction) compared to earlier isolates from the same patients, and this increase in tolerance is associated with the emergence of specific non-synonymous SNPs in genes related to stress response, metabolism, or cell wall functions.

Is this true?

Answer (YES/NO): NO